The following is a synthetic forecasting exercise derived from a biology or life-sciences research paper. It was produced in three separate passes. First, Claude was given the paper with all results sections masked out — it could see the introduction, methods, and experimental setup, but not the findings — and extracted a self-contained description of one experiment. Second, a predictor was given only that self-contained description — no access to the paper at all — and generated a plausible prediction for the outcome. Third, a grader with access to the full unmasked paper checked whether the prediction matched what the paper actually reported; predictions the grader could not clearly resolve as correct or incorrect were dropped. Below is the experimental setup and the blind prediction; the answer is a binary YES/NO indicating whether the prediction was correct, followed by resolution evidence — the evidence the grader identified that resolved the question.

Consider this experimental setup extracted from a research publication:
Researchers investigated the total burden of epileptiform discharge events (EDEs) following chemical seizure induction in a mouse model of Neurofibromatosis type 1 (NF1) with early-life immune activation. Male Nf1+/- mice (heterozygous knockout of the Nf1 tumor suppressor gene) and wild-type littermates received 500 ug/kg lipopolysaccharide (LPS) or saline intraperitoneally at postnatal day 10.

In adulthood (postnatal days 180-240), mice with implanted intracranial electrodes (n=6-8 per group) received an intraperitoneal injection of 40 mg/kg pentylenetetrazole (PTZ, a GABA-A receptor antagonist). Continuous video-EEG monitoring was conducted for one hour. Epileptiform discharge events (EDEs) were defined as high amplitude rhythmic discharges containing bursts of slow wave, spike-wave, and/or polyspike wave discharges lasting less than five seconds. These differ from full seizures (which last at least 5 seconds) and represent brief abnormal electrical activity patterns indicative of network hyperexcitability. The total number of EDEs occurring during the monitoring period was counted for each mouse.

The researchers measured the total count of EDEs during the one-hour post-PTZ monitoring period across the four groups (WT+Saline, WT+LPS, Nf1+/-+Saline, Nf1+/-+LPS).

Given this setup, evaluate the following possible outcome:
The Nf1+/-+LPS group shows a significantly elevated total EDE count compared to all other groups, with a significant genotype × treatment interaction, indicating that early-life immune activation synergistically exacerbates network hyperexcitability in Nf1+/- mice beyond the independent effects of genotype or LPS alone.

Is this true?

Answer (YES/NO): NO